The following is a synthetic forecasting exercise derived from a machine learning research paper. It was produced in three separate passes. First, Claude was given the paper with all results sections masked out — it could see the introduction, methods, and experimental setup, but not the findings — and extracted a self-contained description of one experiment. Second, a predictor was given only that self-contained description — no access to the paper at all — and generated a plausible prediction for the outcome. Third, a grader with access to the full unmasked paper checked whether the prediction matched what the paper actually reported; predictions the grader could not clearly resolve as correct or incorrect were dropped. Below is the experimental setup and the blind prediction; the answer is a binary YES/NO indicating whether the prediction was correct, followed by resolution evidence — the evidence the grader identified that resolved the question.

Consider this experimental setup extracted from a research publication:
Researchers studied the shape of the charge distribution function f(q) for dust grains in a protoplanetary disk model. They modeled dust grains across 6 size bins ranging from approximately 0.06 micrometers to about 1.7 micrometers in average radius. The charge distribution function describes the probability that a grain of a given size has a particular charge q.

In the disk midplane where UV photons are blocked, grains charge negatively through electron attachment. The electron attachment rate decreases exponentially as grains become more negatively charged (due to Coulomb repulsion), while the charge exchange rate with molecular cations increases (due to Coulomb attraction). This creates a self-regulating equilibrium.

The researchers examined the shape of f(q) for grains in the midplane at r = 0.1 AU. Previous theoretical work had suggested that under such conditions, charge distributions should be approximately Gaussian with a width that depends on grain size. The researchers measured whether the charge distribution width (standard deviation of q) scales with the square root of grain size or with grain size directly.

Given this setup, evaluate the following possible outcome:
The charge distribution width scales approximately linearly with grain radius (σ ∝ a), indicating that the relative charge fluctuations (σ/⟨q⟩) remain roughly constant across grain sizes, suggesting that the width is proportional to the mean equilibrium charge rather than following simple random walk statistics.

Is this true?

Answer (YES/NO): NO